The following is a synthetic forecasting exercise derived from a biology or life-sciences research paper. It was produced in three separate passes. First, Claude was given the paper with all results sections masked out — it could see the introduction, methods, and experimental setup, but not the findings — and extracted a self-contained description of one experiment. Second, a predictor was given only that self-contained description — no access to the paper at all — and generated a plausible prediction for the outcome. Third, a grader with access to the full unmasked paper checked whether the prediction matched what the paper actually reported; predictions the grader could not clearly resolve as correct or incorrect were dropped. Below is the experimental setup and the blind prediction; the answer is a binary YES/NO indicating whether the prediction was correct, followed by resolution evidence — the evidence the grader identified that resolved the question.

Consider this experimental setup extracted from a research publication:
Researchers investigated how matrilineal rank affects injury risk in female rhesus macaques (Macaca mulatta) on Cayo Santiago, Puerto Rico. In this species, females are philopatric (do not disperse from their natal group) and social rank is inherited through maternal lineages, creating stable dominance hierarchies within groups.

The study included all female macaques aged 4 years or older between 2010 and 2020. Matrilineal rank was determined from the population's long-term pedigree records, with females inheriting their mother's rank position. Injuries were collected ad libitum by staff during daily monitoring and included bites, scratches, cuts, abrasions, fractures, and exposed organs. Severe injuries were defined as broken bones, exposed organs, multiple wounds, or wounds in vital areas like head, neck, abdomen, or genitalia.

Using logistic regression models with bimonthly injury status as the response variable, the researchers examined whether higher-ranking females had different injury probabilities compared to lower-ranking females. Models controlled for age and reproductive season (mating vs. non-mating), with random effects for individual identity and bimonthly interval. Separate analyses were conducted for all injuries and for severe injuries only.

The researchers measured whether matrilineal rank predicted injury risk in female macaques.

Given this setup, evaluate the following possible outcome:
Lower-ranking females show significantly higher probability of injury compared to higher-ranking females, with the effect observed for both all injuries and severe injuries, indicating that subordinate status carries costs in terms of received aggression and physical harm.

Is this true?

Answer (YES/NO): NO